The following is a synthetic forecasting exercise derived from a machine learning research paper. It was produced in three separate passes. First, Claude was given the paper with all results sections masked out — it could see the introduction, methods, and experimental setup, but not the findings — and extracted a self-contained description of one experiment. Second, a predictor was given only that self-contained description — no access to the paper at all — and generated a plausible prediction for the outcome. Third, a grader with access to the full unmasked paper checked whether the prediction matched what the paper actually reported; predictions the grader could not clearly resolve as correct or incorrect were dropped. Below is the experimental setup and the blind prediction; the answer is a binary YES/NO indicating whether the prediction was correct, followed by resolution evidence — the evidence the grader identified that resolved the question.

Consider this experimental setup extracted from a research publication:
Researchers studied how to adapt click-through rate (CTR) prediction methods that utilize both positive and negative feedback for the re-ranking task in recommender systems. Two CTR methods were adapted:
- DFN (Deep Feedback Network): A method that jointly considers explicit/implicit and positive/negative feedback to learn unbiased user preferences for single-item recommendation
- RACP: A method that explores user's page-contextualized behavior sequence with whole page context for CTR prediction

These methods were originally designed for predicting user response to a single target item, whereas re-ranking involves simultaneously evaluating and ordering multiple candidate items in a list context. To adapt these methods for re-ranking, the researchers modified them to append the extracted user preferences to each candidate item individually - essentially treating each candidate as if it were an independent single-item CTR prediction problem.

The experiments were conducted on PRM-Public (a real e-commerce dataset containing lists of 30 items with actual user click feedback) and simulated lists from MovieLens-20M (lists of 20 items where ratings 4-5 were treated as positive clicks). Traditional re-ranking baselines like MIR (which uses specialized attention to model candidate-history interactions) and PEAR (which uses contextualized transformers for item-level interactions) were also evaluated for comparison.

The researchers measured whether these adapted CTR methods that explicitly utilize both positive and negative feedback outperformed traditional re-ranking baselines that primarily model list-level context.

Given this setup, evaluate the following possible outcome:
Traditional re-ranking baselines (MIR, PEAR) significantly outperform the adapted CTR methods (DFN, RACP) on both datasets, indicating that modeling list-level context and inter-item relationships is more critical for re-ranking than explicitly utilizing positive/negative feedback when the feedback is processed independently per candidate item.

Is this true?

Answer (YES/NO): NO